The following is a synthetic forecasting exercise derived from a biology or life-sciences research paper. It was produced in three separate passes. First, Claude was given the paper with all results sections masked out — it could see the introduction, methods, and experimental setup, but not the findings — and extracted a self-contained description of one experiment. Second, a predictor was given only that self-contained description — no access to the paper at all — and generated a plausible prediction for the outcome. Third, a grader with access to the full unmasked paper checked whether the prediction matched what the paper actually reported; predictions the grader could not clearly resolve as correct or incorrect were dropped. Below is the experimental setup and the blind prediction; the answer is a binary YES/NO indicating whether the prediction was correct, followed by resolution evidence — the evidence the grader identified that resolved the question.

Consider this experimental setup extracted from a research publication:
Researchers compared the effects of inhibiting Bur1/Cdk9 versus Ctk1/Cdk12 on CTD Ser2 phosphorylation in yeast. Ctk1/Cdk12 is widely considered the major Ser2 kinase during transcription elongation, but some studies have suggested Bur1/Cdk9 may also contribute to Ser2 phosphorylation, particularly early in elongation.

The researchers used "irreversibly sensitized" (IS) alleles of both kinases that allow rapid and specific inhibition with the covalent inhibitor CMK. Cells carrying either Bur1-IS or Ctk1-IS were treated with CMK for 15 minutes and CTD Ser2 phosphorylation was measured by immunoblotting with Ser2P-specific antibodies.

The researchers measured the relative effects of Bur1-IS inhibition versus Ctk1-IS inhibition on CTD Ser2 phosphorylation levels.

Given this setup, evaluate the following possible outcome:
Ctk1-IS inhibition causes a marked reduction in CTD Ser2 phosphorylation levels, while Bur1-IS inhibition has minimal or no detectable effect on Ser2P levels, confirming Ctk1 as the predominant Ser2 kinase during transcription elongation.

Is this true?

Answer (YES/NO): NO